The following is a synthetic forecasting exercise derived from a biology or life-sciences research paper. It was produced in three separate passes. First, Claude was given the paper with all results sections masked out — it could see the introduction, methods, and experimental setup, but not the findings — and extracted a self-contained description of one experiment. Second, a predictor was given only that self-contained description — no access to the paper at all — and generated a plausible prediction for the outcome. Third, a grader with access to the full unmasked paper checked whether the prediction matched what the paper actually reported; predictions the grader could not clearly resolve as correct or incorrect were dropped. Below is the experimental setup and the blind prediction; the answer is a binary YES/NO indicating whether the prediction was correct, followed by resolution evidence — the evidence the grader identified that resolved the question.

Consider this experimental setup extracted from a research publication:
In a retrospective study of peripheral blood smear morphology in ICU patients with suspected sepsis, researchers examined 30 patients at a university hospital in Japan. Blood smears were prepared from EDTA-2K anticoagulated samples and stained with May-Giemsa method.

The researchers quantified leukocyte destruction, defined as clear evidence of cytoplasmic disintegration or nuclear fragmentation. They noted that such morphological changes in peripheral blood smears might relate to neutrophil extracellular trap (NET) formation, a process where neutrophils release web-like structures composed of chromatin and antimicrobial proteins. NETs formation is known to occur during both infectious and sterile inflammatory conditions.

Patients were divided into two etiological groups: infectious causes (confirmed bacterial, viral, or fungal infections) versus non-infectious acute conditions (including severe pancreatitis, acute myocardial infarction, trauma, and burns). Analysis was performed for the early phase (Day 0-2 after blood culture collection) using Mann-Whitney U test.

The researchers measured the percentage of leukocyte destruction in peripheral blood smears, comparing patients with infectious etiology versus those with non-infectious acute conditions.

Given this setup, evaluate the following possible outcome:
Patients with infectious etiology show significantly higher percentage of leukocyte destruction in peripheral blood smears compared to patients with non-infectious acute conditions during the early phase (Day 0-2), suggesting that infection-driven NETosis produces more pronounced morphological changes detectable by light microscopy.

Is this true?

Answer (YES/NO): NO